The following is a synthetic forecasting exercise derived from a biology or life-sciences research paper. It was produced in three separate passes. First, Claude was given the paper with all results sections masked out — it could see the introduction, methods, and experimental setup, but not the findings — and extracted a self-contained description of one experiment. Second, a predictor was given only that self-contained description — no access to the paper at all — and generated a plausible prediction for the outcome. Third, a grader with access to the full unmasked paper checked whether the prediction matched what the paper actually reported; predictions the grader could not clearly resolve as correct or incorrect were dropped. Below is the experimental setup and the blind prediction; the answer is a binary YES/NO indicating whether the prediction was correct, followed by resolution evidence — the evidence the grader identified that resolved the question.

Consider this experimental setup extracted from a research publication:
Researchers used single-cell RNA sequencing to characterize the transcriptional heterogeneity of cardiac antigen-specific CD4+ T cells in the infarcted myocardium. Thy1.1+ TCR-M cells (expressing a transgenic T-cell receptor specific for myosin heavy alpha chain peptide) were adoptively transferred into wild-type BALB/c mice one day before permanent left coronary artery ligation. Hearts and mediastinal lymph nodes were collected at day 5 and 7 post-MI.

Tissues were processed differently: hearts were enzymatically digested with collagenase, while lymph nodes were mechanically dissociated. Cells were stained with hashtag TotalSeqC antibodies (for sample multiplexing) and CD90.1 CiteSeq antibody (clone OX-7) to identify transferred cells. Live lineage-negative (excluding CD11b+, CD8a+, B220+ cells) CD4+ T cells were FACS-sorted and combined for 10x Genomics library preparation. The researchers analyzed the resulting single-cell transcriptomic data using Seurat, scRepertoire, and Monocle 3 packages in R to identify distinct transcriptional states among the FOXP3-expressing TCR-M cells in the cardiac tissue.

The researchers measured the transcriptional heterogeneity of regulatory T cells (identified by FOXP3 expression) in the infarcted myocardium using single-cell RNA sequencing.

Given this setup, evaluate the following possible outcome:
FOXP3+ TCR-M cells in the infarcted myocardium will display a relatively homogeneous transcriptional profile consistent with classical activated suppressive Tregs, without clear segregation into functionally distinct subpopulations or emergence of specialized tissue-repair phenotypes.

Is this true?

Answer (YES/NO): NO